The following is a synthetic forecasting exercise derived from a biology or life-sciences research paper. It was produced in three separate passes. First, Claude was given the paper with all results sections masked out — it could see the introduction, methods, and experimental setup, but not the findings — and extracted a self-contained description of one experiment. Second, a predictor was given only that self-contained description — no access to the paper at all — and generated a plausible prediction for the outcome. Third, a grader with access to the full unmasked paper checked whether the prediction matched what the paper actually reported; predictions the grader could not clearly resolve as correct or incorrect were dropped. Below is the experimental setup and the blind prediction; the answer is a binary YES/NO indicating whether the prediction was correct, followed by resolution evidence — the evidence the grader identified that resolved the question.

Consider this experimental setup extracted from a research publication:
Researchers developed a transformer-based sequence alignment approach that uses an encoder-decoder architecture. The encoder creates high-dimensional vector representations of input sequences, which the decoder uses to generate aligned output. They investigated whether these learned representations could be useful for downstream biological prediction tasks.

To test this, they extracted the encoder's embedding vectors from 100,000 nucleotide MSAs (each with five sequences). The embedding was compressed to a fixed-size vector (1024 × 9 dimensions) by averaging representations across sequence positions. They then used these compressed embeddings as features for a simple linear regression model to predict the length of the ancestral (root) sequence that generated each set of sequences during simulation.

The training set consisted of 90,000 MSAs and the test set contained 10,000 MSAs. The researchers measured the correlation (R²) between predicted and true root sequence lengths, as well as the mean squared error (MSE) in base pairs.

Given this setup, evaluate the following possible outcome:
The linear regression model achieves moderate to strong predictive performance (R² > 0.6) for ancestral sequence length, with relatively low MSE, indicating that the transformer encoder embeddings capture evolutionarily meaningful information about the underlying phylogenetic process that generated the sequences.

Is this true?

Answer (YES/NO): YES